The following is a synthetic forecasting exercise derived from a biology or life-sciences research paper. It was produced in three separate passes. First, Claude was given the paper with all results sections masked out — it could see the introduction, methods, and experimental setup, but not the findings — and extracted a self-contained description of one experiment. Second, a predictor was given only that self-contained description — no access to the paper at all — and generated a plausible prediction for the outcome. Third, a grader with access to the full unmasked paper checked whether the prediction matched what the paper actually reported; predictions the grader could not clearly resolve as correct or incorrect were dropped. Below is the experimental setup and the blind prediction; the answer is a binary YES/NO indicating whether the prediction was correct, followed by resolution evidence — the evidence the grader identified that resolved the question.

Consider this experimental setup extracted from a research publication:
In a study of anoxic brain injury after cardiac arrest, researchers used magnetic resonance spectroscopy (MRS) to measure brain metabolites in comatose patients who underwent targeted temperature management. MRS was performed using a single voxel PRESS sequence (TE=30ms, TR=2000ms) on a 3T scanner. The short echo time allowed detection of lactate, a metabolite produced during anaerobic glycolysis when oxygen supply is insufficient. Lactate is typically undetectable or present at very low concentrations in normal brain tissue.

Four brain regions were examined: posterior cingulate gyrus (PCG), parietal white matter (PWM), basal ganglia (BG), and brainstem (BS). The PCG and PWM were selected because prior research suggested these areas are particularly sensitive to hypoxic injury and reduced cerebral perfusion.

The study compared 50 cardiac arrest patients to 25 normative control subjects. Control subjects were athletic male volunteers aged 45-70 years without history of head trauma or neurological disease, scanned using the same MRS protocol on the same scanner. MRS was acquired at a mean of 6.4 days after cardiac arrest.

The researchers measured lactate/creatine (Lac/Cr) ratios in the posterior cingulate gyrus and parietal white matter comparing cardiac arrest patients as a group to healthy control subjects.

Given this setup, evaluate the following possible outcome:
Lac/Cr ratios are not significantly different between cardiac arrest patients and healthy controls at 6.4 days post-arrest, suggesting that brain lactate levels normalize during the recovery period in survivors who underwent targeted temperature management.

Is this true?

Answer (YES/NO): NO